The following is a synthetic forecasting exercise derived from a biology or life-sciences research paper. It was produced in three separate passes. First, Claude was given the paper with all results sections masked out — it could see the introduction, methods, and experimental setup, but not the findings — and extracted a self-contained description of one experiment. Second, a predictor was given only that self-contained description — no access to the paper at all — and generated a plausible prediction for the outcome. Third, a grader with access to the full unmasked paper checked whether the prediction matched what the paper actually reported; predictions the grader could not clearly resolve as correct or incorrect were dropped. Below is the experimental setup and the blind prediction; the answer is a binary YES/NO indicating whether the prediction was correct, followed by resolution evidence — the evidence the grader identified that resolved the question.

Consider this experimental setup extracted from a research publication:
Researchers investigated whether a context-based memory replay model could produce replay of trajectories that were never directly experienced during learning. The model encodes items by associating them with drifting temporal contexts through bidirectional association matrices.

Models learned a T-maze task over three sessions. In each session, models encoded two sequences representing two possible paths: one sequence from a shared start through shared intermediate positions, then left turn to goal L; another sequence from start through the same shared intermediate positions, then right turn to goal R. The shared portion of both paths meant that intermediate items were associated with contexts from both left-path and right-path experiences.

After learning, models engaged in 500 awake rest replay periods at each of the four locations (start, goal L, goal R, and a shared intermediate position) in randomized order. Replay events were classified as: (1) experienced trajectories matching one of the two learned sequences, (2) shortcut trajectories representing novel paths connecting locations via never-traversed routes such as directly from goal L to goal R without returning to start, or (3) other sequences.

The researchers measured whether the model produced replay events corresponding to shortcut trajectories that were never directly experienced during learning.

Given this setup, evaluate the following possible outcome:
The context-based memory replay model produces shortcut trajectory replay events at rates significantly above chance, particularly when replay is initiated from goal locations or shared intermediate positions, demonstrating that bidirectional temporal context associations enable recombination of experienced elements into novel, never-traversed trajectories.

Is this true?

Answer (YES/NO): NO